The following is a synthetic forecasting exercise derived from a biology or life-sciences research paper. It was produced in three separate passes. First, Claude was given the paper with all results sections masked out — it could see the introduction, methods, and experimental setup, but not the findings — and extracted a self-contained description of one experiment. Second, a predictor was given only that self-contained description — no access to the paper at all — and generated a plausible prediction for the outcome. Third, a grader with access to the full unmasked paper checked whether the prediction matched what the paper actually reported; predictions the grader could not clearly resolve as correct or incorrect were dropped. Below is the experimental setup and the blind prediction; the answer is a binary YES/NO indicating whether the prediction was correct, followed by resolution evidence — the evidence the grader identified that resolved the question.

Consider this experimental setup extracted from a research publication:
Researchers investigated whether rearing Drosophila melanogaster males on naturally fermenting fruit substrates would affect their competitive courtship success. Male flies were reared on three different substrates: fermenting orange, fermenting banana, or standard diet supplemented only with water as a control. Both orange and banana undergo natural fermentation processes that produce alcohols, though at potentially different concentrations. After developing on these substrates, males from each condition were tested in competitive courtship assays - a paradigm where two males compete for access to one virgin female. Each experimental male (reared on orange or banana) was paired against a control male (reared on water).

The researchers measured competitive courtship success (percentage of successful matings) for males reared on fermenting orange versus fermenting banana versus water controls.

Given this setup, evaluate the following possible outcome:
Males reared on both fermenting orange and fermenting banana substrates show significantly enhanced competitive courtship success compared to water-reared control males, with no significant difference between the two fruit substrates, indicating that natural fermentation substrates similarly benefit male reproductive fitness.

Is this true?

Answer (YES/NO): NO